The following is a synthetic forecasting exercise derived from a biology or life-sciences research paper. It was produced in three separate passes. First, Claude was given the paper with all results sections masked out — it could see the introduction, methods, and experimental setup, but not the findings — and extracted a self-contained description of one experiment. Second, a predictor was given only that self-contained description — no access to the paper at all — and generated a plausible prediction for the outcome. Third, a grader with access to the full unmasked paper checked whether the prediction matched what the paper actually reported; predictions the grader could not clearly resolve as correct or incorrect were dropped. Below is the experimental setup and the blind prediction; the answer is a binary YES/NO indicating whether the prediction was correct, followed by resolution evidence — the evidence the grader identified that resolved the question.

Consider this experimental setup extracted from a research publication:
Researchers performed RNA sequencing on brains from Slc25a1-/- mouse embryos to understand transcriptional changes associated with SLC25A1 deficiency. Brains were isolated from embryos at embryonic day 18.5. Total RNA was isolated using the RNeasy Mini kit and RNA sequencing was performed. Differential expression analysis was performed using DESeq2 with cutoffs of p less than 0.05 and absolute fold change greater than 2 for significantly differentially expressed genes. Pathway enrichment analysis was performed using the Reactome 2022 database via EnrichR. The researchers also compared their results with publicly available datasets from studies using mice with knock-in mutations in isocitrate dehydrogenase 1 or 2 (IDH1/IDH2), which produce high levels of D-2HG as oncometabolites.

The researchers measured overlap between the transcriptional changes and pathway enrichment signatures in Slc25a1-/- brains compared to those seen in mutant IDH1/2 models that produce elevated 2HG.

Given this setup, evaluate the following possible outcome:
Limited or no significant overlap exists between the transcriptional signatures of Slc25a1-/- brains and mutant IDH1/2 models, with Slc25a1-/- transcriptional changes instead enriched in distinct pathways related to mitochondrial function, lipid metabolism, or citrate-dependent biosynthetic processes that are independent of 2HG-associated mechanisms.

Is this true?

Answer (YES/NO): NO